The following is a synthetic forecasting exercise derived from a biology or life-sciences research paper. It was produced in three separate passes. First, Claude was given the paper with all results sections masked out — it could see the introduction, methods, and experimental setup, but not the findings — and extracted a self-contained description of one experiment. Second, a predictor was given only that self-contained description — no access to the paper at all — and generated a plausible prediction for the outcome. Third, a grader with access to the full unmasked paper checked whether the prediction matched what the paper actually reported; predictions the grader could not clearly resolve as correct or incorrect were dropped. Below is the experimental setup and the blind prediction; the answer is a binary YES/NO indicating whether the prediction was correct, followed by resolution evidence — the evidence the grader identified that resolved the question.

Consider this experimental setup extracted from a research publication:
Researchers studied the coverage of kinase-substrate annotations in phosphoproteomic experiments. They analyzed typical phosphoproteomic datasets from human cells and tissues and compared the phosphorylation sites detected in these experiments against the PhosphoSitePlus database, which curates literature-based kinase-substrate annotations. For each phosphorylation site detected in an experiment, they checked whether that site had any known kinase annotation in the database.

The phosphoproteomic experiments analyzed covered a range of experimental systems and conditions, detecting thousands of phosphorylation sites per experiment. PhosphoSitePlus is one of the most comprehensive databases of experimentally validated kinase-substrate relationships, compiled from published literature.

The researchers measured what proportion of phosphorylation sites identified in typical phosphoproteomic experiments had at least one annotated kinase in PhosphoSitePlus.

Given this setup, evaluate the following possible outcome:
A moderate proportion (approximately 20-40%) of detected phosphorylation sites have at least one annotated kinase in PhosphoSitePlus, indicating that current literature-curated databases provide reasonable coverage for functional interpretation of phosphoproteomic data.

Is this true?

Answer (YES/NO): NO